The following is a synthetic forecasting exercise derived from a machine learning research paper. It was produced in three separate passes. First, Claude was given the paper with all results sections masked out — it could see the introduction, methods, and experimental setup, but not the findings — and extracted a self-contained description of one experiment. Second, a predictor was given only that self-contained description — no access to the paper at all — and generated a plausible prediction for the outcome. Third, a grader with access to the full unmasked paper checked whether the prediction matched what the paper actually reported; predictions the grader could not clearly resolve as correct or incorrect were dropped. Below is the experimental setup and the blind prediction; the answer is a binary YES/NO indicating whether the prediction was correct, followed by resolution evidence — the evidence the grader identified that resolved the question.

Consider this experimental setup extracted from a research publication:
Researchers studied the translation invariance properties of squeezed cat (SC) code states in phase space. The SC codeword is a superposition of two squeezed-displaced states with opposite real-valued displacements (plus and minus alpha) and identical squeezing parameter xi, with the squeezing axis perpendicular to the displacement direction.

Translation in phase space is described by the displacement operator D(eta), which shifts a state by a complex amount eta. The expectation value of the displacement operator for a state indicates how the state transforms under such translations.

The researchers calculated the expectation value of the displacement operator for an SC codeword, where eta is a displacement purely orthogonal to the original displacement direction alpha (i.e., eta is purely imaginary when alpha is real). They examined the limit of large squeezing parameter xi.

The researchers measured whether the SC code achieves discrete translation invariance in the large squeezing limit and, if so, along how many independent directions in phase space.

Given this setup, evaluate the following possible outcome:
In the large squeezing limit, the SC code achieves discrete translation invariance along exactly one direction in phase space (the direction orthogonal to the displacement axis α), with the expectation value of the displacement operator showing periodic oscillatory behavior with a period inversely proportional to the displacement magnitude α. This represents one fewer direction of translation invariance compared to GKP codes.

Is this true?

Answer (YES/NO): YES